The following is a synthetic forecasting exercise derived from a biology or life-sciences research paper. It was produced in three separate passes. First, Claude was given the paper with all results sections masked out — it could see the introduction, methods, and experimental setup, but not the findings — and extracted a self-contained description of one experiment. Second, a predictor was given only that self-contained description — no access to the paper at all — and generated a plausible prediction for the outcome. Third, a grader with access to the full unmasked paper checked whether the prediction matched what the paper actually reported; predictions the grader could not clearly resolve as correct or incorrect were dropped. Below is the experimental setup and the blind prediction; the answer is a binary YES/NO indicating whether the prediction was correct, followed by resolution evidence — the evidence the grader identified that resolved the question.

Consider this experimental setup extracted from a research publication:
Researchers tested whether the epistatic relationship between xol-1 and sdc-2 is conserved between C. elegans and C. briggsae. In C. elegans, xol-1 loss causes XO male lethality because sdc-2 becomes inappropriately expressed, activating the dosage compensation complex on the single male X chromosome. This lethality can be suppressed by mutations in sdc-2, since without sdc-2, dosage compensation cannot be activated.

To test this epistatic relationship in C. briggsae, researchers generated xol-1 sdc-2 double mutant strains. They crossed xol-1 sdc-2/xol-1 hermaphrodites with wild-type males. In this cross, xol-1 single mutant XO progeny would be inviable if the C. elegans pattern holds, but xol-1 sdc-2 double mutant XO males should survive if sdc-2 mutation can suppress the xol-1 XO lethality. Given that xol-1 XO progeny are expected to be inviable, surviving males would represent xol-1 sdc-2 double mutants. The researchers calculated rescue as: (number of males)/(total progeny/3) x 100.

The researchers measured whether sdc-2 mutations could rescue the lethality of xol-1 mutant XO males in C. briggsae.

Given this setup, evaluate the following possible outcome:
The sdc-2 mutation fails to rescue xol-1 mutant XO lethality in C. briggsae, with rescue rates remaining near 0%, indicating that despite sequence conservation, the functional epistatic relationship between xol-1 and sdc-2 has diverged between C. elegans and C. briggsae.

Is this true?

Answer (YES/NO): NO